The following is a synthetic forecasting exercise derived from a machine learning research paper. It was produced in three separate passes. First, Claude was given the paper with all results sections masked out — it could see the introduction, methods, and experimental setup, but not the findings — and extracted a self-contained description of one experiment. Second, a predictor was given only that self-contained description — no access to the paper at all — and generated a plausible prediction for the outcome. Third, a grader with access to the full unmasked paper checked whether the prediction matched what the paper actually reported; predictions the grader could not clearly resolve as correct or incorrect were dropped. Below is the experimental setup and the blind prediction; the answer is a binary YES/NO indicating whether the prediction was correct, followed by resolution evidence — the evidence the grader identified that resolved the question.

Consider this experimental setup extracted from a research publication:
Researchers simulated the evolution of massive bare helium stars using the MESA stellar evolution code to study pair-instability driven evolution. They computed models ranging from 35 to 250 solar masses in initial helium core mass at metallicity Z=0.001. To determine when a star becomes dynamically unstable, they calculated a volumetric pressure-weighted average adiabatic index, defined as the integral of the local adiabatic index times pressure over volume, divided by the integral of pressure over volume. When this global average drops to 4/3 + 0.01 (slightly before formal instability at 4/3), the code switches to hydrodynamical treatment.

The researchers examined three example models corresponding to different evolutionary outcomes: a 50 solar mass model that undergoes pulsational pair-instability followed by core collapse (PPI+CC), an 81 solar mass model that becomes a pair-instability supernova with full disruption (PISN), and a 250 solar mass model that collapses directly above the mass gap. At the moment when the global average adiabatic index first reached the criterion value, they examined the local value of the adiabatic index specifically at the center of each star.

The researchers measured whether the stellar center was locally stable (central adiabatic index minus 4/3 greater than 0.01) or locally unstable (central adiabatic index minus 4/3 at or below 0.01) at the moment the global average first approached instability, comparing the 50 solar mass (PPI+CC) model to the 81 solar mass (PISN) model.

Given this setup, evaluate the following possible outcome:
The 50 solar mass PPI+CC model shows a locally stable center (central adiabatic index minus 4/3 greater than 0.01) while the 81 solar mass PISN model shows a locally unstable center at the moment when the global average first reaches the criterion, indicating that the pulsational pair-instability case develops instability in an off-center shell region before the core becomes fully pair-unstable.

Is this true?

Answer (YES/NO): YES